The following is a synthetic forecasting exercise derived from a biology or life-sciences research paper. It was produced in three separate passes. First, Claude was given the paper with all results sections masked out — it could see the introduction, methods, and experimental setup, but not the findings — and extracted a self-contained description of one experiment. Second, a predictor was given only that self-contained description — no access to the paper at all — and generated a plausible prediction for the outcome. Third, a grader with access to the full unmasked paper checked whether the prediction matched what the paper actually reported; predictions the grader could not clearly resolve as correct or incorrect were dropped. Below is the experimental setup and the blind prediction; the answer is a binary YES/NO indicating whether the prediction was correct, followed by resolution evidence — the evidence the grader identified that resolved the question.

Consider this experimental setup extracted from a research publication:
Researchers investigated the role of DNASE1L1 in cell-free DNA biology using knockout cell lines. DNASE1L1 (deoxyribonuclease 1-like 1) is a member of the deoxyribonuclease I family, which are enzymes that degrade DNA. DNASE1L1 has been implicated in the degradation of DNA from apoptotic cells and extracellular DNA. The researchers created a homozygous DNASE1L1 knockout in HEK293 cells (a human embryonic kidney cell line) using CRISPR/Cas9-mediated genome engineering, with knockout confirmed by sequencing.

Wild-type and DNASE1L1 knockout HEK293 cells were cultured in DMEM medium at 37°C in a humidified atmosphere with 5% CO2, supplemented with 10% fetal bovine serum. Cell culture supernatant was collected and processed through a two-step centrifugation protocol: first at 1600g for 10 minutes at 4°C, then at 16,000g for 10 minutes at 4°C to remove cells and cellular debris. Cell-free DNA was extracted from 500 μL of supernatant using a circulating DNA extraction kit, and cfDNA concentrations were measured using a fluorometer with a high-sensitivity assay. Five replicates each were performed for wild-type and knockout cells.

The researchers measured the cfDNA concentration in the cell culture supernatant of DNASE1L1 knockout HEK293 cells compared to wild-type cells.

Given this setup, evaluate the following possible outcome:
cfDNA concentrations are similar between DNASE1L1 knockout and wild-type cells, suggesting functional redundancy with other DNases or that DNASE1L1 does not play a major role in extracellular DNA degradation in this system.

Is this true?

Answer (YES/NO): NO